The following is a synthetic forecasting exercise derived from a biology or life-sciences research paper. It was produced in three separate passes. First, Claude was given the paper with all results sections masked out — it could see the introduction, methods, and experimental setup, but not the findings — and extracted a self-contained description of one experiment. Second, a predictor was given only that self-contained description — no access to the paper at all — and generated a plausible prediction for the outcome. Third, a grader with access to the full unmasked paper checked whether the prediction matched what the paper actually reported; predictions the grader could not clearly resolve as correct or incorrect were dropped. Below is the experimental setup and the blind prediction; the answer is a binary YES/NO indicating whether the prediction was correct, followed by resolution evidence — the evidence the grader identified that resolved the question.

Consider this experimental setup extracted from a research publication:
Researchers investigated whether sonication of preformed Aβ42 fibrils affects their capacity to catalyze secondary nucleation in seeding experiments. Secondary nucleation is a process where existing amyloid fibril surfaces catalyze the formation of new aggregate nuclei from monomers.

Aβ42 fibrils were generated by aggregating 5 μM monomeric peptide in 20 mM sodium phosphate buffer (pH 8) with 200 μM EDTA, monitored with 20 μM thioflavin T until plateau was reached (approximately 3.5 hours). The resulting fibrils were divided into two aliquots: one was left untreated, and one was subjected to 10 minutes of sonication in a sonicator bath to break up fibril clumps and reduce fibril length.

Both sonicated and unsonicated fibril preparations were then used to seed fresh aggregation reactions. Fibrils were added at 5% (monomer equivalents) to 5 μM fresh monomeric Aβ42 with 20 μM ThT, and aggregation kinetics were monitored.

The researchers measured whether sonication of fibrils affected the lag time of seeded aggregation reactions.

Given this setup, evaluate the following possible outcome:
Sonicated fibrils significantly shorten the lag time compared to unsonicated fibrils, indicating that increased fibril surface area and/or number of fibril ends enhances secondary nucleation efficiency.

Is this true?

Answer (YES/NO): NO